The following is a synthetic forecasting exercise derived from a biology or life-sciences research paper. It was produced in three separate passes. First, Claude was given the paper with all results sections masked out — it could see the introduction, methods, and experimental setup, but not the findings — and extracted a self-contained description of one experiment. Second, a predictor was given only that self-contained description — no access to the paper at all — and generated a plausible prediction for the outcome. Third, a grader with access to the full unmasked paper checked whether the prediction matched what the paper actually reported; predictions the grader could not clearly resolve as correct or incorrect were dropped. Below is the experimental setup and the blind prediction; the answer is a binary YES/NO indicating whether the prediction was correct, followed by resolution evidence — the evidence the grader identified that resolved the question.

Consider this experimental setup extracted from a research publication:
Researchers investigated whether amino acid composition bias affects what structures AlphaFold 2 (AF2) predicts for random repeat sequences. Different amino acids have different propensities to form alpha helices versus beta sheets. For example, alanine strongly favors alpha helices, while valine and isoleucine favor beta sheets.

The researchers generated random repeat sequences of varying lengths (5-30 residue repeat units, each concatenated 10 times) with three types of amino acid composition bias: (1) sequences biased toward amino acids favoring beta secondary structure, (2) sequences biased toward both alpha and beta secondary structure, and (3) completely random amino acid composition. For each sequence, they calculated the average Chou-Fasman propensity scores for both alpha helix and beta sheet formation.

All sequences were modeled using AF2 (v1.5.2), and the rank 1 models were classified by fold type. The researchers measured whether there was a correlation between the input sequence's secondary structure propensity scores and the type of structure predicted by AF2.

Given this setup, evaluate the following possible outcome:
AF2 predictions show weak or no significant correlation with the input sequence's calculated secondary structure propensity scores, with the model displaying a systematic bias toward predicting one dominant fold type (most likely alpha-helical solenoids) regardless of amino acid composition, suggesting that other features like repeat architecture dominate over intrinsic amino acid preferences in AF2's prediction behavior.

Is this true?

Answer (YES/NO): NO